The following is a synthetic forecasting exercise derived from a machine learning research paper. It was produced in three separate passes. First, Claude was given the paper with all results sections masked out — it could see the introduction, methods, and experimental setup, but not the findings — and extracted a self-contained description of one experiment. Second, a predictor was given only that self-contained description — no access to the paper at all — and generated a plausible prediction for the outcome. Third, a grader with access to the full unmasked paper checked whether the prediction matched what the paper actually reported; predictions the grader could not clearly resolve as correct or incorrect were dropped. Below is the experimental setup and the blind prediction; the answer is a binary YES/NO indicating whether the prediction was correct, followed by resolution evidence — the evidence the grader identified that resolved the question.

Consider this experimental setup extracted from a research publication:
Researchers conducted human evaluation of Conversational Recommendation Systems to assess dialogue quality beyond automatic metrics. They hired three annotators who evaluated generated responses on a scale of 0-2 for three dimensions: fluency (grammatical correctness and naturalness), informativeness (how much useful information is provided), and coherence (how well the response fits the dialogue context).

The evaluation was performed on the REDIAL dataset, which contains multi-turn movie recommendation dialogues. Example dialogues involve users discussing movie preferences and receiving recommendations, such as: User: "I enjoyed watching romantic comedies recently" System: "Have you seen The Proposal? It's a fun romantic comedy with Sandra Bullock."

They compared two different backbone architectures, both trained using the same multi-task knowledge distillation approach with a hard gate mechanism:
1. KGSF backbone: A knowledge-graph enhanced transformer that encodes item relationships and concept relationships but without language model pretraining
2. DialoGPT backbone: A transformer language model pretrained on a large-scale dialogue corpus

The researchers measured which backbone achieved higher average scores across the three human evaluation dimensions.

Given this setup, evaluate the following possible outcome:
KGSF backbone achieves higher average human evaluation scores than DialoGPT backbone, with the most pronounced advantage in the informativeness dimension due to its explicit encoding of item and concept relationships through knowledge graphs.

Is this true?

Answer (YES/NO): NO